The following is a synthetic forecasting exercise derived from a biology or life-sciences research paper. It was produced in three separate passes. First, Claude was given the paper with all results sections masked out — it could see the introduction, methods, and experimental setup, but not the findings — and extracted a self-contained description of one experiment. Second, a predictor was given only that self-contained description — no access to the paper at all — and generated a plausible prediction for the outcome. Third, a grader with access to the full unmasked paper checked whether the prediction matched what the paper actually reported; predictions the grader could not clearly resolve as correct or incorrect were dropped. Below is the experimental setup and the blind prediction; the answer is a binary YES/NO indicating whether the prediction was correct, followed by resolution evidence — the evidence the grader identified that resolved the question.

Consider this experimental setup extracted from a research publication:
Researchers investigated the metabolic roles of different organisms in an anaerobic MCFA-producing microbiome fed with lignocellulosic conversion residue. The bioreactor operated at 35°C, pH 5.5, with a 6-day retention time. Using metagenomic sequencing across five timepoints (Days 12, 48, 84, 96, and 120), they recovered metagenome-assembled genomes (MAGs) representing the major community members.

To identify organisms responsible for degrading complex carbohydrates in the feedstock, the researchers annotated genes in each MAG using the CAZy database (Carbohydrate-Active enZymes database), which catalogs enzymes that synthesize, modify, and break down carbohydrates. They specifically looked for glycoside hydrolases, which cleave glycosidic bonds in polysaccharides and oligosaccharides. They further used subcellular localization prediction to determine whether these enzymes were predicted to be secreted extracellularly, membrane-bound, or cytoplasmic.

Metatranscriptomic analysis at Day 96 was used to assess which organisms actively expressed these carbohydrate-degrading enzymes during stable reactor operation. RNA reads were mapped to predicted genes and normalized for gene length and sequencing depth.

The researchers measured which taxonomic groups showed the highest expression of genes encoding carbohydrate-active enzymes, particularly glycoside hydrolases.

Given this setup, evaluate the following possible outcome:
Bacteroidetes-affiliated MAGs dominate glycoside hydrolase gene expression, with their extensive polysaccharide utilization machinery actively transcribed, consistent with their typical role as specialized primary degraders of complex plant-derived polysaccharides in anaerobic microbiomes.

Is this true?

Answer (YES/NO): NO